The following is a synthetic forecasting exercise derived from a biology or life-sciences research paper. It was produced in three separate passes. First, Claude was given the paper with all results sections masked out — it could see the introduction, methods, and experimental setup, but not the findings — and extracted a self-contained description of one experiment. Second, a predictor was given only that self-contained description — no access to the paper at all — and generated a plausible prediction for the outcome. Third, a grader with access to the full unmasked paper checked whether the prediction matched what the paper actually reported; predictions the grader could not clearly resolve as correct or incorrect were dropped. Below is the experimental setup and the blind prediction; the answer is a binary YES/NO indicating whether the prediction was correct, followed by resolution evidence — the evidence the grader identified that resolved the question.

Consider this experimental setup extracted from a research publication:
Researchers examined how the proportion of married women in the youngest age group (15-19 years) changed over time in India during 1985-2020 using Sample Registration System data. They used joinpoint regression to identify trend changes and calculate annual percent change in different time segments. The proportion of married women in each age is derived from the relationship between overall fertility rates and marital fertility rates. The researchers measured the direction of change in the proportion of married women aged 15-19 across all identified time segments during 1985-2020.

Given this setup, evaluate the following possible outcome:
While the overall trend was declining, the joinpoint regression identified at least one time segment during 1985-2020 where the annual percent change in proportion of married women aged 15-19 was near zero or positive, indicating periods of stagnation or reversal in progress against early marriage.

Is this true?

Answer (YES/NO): NO